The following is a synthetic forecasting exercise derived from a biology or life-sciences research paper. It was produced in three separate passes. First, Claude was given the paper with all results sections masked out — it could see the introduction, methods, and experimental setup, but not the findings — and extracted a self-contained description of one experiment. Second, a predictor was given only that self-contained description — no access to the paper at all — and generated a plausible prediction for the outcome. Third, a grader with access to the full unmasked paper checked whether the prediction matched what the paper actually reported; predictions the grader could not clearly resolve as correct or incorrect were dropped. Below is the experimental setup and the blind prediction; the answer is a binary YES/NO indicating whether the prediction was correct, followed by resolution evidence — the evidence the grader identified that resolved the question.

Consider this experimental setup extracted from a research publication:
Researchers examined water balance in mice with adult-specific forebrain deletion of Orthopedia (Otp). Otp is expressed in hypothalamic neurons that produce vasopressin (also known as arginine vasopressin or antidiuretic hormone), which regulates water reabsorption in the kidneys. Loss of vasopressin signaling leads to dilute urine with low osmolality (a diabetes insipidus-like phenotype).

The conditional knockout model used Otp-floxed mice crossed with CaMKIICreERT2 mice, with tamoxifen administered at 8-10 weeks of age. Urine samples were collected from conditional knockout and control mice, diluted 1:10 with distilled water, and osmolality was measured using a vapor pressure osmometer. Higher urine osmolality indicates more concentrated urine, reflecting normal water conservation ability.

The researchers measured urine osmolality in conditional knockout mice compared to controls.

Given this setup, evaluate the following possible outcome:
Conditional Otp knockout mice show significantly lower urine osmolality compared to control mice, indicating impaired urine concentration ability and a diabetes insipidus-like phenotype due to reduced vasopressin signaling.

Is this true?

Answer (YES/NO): YES